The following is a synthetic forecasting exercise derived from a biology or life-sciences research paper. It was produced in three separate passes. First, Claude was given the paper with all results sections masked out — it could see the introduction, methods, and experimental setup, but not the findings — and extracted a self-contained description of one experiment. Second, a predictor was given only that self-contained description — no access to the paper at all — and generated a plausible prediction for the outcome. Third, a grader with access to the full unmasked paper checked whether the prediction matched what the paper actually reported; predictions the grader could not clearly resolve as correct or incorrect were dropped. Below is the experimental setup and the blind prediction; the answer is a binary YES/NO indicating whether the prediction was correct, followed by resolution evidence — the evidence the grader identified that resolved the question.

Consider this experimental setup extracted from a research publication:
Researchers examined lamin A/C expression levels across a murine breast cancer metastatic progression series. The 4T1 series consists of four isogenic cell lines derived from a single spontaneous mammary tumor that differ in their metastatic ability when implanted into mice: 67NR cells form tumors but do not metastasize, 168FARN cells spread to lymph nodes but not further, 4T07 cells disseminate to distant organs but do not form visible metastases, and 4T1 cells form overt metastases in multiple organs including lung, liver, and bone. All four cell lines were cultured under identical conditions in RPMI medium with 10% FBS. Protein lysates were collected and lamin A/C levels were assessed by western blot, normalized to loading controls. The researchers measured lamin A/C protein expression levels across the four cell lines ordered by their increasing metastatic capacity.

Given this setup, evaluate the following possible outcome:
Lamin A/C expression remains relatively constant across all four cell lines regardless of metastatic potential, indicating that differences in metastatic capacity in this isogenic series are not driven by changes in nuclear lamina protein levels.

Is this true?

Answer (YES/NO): NO